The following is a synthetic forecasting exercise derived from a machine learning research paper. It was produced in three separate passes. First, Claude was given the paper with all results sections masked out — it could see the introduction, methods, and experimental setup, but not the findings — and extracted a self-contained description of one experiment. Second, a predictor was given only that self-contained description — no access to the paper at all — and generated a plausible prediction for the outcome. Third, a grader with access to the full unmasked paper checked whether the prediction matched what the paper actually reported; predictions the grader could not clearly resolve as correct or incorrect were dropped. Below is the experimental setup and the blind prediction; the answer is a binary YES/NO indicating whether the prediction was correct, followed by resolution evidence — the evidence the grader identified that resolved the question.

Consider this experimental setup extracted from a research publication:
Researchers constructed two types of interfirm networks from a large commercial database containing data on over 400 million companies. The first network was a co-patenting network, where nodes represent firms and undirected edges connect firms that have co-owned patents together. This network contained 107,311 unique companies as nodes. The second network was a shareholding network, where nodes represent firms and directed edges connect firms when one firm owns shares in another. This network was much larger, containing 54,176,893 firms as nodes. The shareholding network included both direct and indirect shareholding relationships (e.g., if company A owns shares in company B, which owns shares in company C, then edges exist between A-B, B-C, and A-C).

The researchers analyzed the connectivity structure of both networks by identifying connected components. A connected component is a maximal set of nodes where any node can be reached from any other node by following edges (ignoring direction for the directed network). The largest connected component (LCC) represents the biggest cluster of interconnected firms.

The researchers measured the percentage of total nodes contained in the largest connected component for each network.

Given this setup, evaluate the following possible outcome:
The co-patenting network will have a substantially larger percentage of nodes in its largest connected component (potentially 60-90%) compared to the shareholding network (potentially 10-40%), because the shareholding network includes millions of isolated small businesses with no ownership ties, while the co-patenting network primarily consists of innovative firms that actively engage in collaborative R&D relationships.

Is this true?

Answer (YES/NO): YES